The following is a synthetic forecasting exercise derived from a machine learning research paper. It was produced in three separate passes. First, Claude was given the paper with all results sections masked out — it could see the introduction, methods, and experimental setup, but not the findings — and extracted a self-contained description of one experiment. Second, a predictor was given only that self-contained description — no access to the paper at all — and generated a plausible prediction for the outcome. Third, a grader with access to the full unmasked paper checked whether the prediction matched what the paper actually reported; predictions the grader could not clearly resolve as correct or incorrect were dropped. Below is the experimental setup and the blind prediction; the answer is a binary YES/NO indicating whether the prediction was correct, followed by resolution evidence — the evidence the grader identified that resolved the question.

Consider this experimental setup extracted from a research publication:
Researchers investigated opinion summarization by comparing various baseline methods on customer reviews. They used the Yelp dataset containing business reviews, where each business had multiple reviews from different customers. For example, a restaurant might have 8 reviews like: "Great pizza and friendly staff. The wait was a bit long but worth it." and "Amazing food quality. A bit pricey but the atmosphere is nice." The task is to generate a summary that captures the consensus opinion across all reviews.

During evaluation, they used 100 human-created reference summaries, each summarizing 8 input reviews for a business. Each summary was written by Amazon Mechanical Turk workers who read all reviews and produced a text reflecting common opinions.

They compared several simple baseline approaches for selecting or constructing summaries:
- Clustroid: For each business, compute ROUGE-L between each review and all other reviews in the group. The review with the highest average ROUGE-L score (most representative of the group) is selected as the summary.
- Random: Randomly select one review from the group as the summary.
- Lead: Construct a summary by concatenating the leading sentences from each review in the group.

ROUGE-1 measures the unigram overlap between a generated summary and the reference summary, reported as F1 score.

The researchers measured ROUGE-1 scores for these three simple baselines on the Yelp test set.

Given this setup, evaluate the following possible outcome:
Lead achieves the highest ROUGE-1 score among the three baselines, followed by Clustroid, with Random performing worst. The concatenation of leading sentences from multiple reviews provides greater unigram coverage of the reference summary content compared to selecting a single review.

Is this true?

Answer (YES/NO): YES